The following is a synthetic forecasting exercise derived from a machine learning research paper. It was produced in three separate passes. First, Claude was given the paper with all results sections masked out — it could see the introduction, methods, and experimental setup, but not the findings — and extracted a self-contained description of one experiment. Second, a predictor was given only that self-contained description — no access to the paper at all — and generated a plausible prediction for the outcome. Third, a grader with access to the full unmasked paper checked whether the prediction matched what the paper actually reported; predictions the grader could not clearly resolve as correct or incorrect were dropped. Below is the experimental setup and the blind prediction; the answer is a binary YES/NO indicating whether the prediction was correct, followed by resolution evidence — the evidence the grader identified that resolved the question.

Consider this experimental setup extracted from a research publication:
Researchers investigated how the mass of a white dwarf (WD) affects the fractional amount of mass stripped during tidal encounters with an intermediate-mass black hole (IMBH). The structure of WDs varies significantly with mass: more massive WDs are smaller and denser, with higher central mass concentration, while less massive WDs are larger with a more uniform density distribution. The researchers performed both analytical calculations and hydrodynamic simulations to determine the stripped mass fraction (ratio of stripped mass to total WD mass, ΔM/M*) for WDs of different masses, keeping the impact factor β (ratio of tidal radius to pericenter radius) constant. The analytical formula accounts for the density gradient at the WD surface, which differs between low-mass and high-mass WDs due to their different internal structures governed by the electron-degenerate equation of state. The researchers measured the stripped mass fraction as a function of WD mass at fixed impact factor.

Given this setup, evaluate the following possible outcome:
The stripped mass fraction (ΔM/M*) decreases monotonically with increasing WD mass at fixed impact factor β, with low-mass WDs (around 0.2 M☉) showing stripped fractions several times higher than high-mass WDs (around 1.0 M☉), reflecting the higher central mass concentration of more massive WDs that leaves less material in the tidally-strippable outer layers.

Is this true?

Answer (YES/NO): NO